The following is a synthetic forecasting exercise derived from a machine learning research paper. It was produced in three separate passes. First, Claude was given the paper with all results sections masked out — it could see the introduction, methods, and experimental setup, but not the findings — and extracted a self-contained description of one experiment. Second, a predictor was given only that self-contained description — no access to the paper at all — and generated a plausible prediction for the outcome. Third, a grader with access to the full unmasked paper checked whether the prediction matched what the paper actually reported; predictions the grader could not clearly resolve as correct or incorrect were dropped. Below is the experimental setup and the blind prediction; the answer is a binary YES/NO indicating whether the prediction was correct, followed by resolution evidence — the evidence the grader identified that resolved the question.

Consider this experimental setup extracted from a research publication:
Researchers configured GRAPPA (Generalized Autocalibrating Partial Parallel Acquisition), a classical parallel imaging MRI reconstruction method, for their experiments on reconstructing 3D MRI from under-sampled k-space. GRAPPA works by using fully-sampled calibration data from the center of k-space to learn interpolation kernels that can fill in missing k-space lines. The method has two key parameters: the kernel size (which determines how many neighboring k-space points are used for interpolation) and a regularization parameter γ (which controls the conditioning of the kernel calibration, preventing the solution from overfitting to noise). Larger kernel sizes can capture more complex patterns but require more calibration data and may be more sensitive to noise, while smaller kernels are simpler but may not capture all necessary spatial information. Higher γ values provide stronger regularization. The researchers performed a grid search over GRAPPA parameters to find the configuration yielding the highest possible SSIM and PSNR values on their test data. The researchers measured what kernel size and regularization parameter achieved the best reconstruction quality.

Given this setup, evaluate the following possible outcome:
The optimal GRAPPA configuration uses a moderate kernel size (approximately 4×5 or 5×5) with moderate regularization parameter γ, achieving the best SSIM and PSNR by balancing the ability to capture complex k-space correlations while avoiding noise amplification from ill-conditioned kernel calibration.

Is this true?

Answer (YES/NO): NO